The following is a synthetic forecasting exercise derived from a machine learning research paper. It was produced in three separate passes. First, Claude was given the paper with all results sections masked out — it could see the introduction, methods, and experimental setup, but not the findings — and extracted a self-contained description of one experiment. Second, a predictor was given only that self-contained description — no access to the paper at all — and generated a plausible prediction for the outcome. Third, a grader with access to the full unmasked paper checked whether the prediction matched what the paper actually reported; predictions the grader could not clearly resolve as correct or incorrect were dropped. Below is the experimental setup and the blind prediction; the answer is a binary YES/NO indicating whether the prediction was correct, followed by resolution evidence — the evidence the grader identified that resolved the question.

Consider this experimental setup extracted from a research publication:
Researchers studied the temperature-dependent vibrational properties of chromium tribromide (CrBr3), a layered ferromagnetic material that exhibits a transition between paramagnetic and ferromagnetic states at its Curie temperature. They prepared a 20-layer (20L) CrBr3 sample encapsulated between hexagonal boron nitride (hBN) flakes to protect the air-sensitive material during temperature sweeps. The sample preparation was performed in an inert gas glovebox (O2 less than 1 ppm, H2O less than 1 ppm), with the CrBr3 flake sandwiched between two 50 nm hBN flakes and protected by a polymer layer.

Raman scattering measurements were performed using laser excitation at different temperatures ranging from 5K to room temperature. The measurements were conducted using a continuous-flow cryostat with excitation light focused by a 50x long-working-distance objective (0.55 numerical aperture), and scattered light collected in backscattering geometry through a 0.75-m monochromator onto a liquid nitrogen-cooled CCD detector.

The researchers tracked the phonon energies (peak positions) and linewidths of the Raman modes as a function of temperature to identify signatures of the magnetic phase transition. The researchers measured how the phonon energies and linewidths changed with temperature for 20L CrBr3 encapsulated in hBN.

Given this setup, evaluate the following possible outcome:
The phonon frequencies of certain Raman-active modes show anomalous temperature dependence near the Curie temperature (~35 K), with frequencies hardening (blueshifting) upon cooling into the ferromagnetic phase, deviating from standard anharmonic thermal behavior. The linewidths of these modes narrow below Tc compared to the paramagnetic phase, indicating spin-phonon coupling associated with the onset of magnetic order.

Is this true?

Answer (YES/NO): NO